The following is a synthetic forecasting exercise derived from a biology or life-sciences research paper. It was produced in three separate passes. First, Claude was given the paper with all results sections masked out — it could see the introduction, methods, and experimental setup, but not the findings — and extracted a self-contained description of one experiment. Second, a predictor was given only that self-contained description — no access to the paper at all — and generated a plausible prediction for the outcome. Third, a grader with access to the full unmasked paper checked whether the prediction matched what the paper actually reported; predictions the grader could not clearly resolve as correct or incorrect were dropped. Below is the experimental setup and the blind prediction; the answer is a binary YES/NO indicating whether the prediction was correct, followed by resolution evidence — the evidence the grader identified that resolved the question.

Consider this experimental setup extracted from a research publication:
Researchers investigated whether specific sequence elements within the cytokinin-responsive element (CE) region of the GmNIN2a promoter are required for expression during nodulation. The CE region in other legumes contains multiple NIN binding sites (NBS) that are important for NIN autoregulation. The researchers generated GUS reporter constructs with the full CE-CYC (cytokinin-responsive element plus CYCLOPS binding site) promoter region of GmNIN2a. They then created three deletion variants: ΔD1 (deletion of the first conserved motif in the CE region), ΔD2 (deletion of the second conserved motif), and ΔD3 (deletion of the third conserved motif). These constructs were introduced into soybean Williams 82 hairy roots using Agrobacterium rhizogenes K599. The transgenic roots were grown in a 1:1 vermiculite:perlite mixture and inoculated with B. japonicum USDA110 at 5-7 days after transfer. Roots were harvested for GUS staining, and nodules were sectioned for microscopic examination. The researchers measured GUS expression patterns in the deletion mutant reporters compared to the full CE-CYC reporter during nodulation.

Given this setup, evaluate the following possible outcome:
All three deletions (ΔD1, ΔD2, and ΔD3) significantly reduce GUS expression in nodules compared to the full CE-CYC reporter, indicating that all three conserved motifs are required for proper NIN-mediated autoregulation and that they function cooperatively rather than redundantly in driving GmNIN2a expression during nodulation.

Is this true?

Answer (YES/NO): NO